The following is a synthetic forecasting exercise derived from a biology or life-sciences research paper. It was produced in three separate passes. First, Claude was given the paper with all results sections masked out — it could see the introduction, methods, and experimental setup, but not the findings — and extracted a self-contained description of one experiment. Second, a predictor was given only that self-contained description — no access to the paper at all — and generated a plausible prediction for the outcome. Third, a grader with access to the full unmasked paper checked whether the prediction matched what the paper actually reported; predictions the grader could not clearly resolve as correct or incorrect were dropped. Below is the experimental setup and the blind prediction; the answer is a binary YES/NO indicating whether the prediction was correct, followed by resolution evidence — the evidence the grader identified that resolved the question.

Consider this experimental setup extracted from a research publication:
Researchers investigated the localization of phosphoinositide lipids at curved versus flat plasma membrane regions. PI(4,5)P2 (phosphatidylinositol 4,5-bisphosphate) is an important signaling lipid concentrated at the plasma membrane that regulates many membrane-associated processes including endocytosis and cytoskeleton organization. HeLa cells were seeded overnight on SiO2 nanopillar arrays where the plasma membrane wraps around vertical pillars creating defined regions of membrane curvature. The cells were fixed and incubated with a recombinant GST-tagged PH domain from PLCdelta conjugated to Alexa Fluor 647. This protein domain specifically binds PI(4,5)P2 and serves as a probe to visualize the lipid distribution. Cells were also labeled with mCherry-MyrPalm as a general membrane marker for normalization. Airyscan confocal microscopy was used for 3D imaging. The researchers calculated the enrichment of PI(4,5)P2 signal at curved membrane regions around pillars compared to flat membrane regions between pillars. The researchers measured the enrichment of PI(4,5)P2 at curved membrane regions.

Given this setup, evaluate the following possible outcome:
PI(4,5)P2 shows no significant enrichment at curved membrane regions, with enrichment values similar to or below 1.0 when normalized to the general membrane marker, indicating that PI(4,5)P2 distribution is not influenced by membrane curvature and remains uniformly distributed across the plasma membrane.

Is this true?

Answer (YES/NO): NO